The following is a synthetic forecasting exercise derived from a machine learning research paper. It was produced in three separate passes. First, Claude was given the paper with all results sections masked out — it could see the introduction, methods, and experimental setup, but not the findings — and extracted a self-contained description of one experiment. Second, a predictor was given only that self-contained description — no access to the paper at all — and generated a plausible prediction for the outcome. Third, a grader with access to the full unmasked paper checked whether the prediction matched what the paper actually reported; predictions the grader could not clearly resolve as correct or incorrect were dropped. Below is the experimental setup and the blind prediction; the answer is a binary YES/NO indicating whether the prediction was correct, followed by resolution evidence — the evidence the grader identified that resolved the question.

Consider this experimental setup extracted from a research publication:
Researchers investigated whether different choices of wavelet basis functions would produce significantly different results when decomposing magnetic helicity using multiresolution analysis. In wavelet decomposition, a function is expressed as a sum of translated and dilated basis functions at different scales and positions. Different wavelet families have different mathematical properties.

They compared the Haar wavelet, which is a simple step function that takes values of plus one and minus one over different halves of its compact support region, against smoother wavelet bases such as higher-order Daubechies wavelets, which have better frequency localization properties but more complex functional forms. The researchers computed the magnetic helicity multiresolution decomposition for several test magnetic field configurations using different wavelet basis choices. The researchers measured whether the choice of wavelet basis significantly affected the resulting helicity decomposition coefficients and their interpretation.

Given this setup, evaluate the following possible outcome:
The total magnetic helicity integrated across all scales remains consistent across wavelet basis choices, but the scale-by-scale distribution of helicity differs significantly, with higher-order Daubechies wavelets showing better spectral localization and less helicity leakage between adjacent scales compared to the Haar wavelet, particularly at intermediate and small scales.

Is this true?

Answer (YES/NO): NO